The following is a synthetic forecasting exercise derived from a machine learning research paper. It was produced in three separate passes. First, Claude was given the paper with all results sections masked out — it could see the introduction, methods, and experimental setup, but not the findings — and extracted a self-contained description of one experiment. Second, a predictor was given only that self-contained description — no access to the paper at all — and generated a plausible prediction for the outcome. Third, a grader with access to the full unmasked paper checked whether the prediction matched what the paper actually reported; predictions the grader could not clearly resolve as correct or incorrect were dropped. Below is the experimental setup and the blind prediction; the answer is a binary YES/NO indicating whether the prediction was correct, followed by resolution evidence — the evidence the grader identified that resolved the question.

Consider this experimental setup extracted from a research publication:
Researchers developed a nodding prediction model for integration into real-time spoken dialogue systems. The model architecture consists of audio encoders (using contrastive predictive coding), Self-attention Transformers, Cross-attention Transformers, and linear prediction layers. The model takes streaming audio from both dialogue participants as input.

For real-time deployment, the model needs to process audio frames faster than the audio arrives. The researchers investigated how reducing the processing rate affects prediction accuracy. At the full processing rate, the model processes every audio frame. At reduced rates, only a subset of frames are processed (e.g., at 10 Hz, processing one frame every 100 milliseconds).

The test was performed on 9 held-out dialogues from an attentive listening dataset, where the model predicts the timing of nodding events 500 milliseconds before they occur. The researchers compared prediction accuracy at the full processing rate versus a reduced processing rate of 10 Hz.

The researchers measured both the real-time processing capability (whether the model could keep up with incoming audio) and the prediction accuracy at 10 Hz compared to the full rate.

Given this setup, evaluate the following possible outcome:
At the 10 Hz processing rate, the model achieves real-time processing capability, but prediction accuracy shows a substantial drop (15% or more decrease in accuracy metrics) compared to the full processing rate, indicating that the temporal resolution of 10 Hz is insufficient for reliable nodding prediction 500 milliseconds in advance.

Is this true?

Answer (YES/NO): NO